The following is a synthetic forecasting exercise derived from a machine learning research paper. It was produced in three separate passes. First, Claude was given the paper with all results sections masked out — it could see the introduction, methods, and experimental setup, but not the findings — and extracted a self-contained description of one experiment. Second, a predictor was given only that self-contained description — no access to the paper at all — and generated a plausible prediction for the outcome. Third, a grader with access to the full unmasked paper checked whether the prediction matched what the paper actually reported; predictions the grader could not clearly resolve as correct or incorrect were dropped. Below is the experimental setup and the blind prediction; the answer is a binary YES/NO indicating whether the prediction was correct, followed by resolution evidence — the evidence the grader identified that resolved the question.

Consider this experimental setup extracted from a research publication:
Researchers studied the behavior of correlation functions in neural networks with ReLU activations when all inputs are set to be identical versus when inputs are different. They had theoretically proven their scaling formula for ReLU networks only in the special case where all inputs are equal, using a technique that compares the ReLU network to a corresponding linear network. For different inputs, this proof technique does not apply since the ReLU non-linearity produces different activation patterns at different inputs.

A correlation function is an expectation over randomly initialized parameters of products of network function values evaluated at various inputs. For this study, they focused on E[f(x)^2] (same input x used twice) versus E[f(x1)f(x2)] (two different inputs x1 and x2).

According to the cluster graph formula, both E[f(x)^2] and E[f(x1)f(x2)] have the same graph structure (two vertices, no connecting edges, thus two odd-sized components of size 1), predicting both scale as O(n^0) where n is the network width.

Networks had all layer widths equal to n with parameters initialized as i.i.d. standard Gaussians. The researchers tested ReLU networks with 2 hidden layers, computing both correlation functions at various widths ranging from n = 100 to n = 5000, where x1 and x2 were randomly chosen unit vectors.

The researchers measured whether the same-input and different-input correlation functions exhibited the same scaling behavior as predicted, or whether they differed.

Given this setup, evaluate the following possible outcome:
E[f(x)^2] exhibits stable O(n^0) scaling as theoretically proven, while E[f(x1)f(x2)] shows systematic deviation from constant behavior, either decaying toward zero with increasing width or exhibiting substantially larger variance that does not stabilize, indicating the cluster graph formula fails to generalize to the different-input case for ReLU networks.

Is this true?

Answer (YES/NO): NO